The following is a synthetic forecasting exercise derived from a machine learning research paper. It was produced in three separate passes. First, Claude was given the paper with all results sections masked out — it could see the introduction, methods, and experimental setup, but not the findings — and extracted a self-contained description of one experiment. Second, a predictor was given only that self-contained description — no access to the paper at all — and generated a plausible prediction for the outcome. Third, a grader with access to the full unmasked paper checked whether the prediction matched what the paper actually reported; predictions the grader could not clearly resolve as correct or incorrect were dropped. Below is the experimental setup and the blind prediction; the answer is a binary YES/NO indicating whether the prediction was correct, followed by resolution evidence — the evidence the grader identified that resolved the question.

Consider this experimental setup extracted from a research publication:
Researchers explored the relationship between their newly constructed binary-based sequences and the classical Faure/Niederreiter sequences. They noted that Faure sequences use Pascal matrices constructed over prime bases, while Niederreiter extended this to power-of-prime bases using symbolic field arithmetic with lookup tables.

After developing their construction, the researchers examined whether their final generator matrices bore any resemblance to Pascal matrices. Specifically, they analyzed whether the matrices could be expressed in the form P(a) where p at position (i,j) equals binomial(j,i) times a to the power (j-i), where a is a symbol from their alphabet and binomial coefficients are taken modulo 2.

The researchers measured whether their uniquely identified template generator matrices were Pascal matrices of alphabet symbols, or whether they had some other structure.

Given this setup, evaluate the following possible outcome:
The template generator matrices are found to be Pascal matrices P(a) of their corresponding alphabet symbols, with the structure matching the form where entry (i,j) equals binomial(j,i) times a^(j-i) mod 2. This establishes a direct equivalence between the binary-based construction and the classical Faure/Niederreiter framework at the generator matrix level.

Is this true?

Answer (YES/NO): YES